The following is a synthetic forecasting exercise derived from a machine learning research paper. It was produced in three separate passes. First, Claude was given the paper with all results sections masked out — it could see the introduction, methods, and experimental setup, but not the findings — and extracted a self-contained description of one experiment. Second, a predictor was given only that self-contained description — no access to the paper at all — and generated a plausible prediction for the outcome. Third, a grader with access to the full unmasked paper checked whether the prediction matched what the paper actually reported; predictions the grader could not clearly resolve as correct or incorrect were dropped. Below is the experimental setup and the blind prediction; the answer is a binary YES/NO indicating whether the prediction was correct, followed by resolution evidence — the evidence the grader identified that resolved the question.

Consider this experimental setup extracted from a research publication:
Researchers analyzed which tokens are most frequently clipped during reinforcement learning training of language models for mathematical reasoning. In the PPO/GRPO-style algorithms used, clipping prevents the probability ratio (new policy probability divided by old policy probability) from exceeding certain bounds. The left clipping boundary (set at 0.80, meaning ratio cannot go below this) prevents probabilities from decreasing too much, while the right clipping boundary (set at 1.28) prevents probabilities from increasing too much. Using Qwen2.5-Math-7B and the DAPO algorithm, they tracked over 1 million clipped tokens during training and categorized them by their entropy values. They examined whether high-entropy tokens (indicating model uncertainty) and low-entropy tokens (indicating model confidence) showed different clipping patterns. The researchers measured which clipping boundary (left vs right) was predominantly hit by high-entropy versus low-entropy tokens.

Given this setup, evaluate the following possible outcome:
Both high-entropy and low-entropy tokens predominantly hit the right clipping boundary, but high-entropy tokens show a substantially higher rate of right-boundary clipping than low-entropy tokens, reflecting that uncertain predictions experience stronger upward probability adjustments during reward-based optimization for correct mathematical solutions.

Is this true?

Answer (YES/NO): NO